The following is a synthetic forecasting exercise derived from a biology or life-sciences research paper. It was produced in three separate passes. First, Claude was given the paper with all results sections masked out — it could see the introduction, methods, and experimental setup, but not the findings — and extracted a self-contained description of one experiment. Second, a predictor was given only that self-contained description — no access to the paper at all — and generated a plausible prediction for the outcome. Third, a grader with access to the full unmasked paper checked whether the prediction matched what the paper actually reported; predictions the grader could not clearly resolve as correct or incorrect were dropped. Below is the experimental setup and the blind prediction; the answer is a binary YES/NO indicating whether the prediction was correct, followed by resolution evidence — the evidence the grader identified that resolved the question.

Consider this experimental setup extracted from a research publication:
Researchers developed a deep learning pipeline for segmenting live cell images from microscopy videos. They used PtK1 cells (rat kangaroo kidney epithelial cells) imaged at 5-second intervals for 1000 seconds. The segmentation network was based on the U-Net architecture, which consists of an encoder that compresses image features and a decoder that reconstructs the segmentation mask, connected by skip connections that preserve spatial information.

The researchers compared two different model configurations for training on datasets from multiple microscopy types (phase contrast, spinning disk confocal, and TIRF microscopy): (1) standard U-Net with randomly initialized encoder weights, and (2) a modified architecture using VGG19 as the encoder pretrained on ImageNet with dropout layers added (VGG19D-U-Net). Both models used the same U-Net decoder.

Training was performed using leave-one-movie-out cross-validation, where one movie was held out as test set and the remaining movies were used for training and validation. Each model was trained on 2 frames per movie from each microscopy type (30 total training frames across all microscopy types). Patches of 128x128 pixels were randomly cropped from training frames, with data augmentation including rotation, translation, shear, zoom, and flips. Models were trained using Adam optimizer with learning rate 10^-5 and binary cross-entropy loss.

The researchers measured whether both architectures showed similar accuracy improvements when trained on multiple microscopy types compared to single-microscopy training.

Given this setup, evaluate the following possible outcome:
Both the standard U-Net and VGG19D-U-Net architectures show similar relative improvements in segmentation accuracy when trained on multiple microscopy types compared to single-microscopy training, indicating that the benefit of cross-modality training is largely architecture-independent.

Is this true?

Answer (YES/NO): NO